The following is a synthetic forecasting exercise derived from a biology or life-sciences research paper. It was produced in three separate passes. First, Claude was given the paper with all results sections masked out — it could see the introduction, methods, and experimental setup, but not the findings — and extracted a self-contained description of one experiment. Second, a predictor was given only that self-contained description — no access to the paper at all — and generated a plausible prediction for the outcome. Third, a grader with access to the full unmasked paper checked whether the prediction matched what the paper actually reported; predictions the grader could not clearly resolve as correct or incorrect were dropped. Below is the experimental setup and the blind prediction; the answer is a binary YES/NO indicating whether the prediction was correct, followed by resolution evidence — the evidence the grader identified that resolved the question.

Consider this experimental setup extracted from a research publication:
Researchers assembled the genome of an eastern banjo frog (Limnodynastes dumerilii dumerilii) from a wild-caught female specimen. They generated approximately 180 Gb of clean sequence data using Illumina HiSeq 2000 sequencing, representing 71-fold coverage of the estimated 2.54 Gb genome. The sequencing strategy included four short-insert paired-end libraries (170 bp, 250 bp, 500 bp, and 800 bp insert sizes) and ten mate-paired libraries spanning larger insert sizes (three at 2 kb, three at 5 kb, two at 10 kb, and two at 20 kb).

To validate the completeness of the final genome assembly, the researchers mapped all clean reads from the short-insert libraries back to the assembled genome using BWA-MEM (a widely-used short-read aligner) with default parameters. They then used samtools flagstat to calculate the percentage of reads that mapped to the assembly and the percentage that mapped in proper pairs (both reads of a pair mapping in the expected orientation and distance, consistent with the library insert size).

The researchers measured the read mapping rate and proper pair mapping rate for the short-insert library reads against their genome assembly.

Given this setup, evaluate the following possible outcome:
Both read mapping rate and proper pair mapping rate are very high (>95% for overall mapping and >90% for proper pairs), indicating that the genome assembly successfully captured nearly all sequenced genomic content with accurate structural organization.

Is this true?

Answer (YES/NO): NO